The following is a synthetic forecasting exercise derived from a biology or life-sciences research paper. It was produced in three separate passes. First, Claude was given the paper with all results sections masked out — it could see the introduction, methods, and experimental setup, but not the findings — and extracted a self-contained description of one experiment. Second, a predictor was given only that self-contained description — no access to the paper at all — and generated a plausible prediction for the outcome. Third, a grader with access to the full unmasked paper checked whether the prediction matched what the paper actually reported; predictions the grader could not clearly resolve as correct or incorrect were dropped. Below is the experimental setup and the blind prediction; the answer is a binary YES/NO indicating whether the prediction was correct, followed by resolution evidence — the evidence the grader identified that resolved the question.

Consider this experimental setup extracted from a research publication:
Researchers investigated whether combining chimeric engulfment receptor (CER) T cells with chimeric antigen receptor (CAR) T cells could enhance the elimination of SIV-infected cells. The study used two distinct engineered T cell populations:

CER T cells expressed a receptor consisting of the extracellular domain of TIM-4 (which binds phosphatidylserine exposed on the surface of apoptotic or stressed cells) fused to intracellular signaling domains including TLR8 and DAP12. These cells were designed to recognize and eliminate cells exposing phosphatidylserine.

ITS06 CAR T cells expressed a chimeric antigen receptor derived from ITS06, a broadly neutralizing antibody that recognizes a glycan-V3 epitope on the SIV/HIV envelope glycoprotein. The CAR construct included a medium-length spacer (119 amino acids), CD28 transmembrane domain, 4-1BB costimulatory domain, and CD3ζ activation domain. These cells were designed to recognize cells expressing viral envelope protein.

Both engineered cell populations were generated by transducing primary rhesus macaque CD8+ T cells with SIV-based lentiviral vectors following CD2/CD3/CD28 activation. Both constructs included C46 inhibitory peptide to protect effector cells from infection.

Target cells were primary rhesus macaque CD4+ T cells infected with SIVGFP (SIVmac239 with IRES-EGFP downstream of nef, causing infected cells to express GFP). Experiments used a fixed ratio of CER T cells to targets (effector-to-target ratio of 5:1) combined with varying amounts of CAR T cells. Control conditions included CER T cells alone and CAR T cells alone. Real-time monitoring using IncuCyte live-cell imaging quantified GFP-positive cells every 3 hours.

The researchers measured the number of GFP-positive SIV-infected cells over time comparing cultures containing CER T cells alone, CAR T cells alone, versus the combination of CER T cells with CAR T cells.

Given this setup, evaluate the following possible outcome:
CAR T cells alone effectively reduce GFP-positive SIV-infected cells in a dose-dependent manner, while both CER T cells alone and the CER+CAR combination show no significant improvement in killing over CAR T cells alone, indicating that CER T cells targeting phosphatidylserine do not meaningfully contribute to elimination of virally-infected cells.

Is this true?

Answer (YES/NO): NO